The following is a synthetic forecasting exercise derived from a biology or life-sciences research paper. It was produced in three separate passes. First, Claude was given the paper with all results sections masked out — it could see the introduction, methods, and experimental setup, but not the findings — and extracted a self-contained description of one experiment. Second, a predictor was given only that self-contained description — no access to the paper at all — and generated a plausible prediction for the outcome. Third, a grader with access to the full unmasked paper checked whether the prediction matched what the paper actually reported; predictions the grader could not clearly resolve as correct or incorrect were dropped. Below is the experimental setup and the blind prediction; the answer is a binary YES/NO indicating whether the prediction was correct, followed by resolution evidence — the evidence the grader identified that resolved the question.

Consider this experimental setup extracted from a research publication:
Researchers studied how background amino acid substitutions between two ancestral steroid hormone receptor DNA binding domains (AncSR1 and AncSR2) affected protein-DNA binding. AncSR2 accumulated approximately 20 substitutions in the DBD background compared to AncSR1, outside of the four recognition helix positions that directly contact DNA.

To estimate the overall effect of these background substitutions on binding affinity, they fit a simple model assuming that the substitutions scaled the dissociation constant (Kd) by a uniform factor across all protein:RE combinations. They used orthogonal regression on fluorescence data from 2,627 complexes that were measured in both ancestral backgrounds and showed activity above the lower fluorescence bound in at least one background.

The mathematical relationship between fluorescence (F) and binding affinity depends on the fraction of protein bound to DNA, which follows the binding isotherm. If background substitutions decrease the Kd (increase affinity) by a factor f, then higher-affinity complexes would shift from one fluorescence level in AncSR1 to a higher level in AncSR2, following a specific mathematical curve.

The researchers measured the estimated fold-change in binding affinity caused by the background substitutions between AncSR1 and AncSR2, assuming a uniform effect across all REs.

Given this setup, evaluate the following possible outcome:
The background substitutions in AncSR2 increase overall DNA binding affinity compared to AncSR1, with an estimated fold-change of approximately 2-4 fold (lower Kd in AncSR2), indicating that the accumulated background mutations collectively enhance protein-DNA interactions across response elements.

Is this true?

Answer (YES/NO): NO